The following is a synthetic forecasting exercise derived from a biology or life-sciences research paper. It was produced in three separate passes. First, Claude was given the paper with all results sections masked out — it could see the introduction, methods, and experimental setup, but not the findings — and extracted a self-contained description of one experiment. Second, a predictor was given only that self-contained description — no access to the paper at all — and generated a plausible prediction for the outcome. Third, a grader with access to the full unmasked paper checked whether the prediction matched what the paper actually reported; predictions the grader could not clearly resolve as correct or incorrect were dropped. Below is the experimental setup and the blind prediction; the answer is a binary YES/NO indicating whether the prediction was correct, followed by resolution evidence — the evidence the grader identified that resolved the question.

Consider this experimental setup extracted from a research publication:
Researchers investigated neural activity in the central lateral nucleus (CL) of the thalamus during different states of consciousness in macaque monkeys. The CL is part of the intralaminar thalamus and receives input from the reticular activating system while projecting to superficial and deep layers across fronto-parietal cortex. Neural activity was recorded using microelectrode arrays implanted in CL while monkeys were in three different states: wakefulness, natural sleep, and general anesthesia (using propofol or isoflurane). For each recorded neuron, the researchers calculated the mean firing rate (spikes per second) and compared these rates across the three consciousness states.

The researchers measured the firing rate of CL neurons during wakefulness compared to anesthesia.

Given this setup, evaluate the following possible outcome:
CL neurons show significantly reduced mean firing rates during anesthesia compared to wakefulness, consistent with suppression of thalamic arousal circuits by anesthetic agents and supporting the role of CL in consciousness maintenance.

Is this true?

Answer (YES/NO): YES